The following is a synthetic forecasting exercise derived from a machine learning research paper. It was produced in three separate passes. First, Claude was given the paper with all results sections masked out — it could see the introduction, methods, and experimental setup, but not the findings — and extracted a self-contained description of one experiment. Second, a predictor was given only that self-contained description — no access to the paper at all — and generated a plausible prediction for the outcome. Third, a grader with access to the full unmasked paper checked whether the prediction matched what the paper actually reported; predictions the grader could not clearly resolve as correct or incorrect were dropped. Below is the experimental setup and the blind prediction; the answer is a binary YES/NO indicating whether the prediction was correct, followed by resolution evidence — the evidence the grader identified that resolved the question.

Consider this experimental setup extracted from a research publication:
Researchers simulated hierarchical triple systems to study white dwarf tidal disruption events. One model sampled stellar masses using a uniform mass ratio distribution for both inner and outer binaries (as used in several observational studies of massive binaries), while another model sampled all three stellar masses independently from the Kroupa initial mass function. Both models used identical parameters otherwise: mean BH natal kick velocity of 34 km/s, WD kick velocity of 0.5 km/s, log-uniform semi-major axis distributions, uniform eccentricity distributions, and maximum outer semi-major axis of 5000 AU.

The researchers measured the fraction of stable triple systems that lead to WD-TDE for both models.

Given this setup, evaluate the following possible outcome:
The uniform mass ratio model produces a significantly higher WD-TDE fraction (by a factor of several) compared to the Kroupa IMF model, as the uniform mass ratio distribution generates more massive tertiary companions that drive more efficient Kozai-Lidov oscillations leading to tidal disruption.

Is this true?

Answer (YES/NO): NO